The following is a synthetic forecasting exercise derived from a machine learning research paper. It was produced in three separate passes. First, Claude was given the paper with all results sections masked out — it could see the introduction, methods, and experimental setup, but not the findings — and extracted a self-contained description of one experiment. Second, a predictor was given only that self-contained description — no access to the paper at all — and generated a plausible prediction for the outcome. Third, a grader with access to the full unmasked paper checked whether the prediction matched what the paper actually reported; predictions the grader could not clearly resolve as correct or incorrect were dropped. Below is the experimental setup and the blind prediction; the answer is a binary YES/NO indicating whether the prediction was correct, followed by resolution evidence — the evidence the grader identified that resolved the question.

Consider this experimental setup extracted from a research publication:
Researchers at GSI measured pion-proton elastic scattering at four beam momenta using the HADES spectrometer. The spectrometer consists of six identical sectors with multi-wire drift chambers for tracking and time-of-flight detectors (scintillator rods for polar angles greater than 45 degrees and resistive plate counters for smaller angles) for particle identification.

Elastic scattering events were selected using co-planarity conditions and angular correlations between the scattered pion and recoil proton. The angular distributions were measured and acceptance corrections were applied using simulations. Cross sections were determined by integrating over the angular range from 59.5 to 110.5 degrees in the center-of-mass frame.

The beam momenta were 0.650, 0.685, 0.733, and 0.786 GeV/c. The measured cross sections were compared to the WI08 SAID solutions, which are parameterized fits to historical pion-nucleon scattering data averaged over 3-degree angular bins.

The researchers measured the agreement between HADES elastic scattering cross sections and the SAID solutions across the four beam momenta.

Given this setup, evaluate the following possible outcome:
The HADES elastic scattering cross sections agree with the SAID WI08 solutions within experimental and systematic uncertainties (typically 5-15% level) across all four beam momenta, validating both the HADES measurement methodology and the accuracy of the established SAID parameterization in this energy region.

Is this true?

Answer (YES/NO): NO